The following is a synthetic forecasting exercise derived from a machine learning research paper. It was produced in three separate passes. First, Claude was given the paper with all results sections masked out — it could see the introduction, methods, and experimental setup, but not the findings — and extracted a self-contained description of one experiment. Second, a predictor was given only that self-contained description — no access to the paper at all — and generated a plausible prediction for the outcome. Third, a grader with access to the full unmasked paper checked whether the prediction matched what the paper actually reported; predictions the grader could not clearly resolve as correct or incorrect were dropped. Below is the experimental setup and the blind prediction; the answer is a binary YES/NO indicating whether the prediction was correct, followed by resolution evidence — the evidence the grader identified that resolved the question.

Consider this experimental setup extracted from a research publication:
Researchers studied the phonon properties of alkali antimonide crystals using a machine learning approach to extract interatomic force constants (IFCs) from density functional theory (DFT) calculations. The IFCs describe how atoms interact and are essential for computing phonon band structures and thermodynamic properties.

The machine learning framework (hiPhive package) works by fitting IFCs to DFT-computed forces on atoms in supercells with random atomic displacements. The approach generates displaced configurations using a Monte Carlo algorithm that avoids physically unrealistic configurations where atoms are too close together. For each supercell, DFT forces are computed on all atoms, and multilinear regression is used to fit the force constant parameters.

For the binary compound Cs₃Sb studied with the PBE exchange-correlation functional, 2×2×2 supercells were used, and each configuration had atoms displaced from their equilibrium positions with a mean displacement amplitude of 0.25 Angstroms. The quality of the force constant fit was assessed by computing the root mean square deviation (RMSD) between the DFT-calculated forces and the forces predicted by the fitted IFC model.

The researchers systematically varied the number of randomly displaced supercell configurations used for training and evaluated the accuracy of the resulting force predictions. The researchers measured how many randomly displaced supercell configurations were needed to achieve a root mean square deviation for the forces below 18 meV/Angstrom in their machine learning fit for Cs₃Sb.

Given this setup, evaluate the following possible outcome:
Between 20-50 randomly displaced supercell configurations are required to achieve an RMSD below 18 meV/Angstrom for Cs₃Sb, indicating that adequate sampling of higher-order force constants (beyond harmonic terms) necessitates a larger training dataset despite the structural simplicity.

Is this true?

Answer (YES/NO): NO